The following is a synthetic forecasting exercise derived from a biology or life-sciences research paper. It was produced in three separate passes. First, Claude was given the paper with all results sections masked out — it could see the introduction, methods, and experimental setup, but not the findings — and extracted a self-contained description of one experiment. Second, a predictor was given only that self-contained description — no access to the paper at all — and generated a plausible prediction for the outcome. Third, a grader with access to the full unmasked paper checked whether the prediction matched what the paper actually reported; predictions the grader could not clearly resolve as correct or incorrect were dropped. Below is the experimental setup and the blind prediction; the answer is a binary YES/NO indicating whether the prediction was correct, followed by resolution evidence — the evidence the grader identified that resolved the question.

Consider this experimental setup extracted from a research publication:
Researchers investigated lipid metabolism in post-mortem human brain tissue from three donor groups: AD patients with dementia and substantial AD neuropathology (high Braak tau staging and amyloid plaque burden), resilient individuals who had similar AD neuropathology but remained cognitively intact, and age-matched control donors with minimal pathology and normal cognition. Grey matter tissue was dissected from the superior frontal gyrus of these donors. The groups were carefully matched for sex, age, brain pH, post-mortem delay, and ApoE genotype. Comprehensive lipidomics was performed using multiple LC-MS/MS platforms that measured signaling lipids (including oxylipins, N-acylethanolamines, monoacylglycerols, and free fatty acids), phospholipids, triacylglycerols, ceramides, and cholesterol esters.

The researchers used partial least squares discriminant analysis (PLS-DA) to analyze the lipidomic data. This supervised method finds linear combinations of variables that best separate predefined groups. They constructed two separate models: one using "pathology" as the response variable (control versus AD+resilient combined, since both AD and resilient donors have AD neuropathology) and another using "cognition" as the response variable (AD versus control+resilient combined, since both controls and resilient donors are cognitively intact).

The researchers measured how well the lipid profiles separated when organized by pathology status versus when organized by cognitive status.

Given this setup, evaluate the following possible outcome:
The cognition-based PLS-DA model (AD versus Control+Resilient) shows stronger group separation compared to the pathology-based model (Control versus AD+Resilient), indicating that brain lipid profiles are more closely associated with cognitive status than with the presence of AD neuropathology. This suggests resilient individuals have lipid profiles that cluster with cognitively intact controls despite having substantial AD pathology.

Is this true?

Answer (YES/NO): NO